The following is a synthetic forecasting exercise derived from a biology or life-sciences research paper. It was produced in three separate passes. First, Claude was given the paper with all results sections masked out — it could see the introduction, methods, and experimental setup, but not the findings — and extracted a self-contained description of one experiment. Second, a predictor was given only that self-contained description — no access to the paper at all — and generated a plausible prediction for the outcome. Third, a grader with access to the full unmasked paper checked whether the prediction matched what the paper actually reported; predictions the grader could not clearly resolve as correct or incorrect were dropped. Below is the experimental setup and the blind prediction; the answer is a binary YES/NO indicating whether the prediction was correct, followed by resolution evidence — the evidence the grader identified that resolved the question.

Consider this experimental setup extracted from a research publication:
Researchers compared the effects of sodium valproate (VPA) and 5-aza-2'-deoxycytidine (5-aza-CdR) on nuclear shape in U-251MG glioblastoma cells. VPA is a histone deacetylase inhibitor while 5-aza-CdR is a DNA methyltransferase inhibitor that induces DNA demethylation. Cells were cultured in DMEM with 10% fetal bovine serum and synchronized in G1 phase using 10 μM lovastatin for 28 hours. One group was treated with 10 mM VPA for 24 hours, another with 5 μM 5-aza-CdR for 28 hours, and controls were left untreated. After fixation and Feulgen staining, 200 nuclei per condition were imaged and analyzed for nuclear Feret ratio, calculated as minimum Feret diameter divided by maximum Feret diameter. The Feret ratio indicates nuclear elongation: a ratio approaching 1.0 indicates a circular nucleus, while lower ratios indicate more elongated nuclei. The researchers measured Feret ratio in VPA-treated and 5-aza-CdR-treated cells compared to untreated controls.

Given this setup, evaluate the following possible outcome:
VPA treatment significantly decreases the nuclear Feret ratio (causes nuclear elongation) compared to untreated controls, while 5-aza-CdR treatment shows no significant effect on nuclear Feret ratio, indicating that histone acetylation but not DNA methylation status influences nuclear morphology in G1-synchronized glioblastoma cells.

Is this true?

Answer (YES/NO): NO